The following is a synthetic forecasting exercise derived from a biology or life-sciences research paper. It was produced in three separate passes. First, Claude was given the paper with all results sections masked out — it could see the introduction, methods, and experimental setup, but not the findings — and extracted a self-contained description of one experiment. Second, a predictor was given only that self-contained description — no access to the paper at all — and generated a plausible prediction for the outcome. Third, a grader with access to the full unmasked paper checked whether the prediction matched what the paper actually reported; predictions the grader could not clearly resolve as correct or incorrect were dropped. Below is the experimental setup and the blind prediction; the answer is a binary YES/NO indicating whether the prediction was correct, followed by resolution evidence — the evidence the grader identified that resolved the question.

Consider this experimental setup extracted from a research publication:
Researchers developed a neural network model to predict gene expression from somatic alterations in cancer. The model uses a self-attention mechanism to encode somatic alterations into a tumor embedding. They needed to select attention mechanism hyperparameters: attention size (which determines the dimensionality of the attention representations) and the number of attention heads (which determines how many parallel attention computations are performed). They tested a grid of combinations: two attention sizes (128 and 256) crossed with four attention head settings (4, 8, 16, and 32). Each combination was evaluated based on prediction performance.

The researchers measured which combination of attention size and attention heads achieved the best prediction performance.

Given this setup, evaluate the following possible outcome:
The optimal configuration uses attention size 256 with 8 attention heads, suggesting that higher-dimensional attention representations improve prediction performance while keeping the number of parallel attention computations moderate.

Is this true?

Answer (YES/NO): YES